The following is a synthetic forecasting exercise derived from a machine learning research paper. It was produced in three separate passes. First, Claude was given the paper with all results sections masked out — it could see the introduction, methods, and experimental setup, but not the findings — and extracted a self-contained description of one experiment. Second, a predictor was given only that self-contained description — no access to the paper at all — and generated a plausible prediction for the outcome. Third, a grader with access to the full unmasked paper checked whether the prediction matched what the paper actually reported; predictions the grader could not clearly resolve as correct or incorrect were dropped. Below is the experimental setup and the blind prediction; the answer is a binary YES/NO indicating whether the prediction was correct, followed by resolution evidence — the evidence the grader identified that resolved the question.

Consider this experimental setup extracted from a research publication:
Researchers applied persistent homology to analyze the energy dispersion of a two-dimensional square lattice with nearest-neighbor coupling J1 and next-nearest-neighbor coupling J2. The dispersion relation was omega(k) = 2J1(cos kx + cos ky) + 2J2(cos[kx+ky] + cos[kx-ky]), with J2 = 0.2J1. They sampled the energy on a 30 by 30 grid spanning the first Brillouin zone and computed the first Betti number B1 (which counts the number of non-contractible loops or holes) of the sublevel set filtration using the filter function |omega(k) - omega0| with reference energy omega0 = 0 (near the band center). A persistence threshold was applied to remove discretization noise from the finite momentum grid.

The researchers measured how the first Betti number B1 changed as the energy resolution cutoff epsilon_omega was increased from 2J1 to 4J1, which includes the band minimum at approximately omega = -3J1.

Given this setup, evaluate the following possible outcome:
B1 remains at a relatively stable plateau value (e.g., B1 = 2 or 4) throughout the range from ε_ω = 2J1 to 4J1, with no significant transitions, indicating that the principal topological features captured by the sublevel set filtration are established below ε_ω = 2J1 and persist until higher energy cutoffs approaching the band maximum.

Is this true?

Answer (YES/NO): NO